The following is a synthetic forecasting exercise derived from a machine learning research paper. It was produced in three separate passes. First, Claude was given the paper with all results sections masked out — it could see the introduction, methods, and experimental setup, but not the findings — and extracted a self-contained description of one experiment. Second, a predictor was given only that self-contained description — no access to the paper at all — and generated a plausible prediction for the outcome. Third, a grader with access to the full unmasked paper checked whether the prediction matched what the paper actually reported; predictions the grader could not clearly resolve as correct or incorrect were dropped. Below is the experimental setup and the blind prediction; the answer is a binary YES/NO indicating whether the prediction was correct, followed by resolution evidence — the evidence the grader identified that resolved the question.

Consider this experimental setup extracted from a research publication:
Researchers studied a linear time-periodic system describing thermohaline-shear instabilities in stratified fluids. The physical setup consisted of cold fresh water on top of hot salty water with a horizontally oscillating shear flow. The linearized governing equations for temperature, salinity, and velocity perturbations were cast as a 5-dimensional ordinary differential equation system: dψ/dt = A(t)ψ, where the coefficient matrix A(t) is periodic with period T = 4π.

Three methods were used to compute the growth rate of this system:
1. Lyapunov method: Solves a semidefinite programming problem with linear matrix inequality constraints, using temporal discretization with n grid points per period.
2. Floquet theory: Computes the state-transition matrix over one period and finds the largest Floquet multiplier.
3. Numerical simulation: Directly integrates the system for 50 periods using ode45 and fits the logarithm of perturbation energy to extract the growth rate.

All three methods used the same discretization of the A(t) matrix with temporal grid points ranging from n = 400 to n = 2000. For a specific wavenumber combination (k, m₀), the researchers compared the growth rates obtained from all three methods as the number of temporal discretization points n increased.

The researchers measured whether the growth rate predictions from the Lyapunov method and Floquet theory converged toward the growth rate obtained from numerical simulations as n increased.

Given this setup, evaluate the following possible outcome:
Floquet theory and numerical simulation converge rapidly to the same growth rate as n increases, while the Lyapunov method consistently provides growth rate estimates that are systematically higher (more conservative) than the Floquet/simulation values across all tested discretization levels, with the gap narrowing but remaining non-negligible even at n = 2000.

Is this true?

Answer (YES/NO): NO